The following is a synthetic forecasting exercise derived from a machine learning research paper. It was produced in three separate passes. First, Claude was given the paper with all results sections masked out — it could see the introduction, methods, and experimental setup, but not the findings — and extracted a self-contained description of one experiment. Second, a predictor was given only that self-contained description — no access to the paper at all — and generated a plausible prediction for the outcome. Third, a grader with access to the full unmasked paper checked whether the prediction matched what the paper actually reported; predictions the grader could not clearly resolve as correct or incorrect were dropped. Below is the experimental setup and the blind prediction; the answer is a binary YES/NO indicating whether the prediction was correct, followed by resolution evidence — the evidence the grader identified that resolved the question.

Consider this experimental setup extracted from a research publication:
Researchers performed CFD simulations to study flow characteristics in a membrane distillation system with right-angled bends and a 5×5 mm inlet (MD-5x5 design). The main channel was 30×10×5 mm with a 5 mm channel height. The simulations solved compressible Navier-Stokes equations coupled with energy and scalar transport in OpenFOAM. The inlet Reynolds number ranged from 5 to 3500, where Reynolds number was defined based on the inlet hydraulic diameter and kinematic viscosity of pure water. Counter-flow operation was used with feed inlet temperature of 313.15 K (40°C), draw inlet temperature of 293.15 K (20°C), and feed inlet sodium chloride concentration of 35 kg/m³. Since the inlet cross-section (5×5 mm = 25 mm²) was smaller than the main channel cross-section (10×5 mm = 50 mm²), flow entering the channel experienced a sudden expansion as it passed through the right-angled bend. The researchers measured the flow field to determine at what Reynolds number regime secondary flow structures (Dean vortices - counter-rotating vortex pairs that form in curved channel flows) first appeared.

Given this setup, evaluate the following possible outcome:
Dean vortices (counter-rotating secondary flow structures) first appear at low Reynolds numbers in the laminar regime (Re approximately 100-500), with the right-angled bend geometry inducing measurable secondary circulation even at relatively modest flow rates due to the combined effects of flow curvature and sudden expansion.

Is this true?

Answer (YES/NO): NO